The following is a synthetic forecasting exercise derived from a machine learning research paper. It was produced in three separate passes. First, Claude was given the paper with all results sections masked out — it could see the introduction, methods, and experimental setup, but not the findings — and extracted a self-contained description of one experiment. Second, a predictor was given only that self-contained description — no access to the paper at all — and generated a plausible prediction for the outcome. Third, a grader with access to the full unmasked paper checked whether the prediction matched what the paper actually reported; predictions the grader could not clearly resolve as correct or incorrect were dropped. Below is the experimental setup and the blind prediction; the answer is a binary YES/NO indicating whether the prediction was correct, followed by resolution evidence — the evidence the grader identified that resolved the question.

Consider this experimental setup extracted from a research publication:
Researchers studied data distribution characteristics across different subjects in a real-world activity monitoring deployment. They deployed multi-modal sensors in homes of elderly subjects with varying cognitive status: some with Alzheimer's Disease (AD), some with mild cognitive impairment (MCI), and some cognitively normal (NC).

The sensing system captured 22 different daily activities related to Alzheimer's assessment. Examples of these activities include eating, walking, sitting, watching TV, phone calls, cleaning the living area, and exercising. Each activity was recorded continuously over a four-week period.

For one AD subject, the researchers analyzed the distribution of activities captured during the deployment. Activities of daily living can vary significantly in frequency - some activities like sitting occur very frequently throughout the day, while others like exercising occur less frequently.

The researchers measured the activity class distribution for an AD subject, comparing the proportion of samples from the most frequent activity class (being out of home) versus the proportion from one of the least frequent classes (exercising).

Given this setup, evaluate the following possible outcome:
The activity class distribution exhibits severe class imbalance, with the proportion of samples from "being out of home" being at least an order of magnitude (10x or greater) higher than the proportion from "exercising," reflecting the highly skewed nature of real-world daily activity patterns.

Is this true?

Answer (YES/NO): YES